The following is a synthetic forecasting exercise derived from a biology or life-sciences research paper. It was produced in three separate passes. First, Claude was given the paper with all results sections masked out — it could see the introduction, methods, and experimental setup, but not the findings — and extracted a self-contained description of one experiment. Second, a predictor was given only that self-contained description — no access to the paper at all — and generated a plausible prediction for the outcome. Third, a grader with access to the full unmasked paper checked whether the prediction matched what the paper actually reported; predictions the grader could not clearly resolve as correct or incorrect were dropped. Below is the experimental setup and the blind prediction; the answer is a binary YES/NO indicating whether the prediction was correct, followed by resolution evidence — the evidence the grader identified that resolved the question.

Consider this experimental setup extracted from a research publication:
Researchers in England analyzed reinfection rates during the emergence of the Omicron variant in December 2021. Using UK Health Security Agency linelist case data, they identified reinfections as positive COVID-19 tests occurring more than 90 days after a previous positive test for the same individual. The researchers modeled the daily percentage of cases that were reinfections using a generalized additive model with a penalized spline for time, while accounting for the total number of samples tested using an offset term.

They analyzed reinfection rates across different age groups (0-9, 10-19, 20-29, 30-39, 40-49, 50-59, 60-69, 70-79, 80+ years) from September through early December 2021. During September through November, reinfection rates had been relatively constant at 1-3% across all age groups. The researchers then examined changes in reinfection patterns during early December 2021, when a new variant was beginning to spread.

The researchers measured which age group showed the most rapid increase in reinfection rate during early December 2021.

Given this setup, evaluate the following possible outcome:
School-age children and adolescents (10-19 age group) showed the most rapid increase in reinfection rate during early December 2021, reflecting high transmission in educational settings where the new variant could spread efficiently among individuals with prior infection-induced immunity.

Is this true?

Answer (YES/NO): NO